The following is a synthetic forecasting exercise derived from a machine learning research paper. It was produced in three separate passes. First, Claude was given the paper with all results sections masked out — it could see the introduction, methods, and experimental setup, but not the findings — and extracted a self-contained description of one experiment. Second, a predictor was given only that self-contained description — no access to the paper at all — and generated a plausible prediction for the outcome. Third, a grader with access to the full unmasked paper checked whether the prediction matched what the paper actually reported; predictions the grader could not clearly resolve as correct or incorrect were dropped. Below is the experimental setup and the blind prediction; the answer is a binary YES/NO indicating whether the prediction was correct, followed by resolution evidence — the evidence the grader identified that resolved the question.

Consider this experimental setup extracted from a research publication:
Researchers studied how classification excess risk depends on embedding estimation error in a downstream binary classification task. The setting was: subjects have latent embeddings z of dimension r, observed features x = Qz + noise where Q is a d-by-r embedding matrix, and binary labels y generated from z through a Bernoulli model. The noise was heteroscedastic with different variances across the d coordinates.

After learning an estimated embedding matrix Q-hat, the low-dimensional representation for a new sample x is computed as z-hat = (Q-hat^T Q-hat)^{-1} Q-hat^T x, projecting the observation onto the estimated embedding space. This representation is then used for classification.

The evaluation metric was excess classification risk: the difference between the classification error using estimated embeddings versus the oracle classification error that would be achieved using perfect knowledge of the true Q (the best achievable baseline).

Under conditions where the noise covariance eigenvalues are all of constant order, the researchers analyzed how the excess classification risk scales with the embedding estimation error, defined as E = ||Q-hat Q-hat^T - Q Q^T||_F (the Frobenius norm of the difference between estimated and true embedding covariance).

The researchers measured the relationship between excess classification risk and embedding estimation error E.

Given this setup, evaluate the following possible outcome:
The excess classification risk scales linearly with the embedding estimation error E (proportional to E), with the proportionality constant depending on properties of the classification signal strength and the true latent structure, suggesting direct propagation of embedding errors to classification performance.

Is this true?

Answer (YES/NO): YES